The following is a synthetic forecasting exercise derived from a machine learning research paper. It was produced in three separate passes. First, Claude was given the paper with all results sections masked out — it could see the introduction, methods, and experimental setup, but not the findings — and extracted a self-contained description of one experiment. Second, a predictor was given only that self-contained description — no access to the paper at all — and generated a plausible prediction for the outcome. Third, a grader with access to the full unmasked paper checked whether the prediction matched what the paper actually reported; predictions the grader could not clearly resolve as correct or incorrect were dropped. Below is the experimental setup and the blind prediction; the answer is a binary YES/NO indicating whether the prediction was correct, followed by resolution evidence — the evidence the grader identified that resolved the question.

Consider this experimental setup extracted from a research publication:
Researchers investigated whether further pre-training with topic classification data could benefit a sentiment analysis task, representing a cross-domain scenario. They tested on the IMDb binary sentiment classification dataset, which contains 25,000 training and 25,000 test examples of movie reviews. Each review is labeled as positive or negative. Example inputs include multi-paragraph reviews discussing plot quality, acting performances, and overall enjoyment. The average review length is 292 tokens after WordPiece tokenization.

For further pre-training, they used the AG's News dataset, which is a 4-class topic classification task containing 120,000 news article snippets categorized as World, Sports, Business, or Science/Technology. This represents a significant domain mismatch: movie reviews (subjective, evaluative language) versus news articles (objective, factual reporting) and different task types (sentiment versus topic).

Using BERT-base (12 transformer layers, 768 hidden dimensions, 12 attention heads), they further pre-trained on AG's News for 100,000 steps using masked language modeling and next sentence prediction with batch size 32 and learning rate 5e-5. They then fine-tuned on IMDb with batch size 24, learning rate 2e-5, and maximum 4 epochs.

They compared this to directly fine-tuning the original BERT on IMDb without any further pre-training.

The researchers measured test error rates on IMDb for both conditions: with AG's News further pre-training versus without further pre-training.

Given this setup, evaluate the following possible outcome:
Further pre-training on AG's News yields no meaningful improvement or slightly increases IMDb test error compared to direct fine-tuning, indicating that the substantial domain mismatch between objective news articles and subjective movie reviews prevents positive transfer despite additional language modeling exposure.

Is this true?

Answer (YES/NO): YES